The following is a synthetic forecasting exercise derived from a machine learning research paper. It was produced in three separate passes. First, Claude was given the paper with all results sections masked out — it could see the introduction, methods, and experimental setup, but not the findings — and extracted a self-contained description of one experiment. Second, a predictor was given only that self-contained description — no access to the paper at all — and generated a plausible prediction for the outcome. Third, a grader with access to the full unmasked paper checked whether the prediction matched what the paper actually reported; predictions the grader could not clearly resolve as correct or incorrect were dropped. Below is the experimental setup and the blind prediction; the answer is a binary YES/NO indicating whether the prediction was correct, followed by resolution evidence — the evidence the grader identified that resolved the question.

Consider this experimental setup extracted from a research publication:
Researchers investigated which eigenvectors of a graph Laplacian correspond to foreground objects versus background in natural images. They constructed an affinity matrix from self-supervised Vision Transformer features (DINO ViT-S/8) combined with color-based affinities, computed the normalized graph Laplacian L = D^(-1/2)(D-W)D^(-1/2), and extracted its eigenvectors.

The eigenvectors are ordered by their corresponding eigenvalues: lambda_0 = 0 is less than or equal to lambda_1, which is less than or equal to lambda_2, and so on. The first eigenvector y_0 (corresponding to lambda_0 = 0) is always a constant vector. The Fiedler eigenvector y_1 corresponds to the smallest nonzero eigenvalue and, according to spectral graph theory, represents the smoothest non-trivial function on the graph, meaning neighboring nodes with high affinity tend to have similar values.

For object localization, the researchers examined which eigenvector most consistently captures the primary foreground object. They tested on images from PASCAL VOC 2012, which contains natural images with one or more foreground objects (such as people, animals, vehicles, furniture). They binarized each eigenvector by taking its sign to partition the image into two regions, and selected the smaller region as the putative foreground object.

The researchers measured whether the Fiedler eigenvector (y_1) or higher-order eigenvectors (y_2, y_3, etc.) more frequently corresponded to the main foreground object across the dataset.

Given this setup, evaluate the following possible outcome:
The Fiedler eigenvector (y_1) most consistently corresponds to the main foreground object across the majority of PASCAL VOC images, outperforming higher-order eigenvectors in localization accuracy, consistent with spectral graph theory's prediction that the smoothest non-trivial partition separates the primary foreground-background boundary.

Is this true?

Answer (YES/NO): YES